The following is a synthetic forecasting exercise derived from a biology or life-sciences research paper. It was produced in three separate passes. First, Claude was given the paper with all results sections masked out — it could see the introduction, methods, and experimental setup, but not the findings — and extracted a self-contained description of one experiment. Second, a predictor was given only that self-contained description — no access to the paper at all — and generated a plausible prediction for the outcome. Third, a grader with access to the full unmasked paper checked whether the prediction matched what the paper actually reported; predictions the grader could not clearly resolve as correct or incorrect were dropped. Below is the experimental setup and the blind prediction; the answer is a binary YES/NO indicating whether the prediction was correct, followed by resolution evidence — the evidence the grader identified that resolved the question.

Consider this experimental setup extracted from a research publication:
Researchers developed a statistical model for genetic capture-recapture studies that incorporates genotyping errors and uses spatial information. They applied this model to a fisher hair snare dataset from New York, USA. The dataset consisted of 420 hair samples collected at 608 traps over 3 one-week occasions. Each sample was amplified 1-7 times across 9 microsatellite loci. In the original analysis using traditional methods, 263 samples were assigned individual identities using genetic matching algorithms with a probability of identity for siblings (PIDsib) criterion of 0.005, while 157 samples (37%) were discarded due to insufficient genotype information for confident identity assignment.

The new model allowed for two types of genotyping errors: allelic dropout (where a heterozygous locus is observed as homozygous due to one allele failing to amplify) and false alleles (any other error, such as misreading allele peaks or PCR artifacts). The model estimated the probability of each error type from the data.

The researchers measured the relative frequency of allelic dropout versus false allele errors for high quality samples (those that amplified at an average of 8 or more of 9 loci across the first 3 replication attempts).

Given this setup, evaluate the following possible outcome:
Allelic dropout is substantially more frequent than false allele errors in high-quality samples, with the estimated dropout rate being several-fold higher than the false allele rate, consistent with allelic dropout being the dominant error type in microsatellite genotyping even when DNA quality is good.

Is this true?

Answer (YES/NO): YES